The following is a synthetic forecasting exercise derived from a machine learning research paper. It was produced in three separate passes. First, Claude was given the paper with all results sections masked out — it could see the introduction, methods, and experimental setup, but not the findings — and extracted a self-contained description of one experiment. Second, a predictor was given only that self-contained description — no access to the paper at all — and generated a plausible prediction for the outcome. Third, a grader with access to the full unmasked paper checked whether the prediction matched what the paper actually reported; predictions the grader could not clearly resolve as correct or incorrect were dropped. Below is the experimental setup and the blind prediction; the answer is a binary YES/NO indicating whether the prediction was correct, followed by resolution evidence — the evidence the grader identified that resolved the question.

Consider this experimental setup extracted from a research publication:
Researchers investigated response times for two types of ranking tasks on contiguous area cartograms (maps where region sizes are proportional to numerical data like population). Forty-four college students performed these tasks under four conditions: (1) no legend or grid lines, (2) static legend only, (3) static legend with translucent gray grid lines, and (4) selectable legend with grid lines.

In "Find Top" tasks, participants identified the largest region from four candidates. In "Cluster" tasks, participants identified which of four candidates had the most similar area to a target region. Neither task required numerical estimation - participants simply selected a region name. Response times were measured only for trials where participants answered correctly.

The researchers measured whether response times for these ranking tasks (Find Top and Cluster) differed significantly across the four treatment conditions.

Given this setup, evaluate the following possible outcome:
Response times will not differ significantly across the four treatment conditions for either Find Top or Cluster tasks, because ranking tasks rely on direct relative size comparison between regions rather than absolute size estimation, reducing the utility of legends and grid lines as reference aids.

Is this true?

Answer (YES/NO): NO